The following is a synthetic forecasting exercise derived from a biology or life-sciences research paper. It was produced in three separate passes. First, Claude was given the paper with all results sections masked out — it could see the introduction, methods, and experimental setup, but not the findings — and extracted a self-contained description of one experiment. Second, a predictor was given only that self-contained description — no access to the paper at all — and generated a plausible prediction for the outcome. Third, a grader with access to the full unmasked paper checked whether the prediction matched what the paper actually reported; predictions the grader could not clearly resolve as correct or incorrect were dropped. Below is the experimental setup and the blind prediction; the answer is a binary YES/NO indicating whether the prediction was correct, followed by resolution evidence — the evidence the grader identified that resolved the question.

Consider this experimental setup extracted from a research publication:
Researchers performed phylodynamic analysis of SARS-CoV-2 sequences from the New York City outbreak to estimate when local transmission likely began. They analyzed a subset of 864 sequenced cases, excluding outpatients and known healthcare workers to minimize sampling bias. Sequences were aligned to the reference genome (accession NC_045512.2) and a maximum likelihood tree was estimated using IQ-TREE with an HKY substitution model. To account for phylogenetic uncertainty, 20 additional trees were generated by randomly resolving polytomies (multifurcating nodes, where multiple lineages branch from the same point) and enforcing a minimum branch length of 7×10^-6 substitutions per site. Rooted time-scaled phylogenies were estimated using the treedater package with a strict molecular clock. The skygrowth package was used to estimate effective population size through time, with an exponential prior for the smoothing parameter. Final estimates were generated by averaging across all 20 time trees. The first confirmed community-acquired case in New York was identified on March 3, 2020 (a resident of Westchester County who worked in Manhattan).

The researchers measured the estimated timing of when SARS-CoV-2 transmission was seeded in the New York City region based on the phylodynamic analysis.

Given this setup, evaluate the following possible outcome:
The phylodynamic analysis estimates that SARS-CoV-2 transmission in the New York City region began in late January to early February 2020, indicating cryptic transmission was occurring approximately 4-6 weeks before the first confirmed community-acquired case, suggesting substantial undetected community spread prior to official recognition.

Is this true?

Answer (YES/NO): NO